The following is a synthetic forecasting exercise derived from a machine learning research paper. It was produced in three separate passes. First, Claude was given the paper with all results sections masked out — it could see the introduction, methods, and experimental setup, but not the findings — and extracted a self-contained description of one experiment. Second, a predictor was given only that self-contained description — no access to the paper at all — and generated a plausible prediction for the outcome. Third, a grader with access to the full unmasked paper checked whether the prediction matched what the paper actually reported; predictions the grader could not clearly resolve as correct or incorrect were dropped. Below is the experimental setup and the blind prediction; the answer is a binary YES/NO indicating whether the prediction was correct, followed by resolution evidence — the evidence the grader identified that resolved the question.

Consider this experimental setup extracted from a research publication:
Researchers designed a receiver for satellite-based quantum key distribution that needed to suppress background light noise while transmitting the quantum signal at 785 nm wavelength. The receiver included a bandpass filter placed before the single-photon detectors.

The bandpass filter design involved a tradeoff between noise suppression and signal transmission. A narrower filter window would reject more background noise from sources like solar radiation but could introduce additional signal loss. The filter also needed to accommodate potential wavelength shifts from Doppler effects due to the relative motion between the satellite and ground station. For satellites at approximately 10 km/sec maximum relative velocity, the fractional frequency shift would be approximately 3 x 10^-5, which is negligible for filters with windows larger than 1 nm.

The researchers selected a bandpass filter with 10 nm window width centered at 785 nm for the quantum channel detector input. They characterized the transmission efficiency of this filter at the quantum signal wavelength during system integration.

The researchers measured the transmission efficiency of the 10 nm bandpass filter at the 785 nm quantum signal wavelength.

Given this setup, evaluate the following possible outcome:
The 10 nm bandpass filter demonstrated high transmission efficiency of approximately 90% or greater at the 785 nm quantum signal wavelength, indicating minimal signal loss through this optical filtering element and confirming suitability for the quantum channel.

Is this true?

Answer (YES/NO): NO